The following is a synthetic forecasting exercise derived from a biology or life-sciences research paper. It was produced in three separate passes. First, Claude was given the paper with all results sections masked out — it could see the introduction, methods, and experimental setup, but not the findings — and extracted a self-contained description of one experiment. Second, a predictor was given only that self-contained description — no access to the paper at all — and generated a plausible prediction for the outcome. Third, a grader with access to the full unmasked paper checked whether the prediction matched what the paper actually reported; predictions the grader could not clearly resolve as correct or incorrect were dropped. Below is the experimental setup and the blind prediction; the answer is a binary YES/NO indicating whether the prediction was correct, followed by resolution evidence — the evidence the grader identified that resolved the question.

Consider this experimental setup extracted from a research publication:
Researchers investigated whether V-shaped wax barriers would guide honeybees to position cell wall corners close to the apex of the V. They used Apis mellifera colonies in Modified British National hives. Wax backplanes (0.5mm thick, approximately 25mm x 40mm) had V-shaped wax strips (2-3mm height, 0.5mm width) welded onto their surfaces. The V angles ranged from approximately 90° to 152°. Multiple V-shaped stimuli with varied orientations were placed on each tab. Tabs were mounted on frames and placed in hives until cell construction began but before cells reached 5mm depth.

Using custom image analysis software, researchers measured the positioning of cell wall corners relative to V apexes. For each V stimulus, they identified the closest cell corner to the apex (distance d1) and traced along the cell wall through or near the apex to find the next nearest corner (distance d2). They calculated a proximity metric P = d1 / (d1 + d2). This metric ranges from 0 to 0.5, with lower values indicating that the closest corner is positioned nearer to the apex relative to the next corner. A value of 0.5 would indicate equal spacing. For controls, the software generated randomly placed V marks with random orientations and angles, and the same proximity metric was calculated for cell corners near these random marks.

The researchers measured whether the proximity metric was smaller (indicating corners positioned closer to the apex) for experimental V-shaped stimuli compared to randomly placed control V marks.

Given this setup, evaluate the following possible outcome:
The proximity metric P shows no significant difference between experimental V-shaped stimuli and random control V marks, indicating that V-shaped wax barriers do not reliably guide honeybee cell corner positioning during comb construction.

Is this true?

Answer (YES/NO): NO